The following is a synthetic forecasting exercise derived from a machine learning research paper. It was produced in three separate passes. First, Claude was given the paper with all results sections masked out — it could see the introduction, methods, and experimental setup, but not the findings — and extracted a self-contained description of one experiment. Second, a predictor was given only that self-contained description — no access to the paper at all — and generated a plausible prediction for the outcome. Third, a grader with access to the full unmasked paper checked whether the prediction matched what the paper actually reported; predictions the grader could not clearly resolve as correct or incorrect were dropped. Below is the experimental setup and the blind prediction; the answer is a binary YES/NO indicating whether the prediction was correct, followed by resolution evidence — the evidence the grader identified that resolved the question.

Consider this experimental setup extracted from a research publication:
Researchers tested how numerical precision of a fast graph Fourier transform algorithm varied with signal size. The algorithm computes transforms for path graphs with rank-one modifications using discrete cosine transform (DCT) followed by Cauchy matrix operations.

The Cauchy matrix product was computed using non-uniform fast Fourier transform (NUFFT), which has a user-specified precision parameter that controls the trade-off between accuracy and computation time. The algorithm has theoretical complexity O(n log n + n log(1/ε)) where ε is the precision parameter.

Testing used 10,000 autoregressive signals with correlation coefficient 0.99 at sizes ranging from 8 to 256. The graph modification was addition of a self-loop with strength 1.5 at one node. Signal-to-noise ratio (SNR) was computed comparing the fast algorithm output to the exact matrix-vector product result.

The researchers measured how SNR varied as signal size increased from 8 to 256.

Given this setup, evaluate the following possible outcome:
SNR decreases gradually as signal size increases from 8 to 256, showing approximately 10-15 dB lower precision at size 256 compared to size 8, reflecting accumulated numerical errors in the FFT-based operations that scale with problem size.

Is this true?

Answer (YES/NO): NO